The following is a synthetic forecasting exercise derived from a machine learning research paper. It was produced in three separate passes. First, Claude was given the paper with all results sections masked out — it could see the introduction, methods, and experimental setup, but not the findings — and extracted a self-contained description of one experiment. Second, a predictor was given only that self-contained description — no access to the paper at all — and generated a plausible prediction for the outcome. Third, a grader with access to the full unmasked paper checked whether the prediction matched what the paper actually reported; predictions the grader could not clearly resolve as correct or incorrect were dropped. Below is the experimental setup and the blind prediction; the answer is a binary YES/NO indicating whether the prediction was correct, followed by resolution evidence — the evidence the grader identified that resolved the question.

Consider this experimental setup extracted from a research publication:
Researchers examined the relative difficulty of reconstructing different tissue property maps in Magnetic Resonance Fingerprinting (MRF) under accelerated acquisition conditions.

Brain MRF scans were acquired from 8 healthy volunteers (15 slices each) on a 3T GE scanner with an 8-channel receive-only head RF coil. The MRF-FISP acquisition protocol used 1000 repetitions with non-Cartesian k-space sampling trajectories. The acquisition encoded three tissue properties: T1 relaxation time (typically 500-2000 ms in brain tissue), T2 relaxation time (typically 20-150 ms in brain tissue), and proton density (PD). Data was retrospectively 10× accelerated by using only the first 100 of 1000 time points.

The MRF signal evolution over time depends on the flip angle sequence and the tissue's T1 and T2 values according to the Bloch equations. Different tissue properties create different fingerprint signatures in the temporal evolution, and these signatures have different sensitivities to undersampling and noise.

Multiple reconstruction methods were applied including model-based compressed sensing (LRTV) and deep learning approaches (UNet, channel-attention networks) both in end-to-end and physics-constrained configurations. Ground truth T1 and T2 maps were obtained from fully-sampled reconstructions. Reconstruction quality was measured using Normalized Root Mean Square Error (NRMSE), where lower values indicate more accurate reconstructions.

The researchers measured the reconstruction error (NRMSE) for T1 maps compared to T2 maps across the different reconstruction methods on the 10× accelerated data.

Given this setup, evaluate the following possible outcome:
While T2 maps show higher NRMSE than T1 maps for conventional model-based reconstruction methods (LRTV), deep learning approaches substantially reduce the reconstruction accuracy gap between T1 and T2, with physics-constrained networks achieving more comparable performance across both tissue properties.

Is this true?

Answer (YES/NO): NO